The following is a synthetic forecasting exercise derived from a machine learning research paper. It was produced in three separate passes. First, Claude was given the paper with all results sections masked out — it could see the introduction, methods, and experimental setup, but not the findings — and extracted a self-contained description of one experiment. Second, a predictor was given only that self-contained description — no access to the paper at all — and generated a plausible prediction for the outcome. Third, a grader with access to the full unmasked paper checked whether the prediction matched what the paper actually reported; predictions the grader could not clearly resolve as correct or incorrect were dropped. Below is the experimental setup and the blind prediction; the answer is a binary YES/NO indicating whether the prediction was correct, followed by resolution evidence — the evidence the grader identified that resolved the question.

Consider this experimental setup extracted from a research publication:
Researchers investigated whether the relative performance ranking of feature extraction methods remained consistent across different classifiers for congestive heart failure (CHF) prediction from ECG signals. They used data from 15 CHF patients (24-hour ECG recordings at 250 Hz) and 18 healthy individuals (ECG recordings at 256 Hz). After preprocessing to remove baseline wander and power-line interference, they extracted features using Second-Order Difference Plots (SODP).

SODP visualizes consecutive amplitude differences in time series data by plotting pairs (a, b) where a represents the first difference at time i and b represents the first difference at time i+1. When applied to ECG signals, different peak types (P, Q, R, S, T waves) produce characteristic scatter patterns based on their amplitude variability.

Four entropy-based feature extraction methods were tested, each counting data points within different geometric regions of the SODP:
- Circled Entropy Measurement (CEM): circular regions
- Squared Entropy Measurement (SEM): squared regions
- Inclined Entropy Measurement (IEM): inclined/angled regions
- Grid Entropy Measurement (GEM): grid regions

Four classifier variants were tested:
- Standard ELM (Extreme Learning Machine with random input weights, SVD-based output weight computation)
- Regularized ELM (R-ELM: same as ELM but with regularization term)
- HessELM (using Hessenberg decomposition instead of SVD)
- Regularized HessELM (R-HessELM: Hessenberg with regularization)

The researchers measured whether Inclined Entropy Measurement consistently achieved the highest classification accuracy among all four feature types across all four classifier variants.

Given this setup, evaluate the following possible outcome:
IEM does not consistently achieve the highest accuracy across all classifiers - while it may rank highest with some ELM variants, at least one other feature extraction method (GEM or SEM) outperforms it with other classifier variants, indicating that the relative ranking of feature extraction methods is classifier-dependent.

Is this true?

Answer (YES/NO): NO